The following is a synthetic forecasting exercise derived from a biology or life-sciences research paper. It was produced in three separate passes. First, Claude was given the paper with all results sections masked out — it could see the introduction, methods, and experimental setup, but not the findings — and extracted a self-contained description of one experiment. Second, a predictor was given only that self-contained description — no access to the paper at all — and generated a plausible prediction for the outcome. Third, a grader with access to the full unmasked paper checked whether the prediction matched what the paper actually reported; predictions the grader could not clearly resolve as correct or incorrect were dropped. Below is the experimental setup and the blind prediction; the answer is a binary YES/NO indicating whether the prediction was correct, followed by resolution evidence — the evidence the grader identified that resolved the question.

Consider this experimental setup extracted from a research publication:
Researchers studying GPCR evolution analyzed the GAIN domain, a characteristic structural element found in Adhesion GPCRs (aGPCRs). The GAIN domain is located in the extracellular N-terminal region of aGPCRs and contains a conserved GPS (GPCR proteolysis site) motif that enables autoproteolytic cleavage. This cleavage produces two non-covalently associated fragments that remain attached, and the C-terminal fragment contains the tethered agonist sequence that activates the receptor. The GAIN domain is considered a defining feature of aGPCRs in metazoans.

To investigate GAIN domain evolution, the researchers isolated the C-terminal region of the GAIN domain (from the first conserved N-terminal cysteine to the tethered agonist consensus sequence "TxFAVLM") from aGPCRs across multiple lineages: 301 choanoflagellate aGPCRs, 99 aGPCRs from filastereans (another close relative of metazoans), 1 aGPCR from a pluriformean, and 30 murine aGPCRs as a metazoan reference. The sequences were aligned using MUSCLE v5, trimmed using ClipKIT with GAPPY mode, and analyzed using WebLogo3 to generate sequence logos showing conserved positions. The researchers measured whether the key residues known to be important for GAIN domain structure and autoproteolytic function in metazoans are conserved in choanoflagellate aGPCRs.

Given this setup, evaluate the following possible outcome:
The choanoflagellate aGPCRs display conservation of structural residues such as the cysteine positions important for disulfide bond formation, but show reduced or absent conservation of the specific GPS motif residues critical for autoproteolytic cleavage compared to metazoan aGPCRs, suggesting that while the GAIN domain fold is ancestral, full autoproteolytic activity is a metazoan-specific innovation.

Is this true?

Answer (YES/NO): NO